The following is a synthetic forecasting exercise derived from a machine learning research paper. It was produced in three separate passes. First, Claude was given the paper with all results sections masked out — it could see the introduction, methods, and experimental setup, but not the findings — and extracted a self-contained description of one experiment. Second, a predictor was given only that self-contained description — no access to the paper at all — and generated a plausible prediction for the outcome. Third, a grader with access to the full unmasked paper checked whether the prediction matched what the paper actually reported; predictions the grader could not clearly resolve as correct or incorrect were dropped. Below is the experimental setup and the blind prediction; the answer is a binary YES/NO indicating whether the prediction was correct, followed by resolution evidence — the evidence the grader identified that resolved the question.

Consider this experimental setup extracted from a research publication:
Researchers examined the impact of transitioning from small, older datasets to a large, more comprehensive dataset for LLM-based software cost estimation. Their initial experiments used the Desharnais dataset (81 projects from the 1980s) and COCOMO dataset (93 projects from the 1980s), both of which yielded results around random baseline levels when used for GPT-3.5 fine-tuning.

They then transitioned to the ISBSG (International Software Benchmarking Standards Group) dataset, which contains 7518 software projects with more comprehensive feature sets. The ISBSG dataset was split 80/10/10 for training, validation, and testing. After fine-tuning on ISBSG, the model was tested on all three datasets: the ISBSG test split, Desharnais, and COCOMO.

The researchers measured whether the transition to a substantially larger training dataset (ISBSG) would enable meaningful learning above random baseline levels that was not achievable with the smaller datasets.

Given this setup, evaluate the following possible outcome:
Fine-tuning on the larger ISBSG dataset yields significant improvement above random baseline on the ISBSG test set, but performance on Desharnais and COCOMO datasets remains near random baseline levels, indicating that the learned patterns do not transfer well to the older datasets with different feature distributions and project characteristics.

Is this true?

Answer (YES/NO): NO